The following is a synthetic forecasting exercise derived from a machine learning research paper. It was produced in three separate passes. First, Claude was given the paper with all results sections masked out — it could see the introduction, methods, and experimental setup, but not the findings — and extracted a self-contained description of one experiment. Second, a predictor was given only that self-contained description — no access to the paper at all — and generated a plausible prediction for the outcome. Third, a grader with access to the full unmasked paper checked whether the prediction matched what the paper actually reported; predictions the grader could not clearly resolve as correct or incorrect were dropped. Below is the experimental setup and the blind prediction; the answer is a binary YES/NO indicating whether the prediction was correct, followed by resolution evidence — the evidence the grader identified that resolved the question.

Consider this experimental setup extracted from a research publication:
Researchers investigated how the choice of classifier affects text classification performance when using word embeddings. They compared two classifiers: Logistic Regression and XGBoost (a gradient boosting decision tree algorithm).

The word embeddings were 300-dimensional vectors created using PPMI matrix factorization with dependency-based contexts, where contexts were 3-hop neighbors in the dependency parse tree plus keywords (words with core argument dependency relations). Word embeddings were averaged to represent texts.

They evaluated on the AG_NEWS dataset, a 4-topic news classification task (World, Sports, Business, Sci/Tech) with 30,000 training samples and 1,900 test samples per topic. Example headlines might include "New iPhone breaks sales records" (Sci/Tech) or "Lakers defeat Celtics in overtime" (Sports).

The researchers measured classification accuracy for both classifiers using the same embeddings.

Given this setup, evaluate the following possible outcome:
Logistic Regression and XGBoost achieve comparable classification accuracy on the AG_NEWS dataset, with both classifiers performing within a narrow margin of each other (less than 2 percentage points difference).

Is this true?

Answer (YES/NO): YES